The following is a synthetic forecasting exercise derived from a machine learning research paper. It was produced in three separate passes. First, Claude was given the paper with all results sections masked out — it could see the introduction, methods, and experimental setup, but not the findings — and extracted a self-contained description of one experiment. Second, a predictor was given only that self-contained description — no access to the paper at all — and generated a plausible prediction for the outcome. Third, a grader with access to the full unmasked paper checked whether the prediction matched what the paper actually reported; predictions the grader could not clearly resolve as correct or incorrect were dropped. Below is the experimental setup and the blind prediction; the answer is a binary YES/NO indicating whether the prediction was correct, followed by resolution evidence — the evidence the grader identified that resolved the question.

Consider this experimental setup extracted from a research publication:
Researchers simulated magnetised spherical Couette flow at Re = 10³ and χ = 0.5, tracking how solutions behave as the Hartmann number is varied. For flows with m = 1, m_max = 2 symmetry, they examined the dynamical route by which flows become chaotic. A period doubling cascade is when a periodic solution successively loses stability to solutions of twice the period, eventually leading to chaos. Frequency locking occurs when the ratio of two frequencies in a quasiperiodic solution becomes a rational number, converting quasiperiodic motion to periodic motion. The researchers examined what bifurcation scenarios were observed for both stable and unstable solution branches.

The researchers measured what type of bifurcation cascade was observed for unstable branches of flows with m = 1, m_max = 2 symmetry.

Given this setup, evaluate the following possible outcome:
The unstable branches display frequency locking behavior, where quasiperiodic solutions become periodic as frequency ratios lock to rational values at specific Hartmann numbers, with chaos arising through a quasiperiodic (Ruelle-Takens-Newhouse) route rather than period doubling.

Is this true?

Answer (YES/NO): NO